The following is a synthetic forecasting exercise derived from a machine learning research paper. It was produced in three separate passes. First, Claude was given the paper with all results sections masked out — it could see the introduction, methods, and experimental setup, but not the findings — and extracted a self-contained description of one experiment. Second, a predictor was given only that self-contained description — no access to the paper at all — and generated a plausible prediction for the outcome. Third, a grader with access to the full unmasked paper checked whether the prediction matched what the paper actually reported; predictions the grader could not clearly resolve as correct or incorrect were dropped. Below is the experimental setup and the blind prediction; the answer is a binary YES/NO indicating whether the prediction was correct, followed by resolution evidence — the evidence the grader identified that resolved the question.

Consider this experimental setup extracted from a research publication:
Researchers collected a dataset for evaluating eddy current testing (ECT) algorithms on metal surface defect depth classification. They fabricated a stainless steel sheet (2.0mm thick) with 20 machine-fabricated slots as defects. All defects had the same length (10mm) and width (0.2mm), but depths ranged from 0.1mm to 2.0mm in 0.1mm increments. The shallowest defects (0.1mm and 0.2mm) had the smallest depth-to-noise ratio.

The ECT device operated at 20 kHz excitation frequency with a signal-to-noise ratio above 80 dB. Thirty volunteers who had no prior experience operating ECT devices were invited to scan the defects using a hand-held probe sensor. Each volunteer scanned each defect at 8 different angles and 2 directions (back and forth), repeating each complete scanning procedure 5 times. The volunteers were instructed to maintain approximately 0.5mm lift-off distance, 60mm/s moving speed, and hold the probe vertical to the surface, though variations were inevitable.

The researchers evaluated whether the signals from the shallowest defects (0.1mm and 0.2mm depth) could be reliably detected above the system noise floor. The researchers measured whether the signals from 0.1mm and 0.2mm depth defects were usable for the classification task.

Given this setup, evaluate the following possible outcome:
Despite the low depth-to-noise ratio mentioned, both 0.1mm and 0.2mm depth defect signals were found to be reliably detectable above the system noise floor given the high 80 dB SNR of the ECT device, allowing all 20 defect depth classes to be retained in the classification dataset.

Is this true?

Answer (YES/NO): NO